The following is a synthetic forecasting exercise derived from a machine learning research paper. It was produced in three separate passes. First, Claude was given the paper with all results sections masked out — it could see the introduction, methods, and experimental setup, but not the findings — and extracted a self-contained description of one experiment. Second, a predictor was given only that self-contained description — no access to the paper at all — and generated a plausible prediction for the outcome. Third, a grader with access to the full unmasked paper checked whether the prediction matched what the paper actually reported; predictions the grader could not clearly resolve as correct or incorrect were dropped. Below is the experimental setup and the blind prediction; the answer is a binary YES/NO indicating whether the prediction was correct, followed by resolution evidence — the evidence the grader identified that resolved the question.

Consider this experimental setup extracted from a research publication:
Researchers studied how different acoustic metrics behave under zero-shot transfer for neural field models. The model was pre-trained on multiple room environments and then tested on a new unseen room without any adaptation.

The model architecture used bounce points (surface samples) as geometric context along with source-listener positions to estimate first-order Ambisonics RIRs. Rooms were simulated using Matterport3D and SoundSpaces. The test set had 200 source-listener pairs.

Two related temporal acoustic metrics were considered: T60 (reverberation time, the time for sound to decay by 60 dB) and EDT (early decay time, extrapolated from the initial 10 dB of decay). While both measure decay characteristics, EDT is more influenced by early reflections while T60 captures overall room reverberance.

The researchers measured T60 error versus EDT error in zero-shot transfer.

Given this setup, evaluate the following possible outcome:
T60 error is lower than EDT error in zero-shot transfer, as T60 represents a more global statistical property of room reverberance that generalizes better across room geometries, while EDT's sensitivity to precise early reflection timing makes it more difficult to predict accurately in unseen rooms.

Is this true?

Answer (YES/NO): YES